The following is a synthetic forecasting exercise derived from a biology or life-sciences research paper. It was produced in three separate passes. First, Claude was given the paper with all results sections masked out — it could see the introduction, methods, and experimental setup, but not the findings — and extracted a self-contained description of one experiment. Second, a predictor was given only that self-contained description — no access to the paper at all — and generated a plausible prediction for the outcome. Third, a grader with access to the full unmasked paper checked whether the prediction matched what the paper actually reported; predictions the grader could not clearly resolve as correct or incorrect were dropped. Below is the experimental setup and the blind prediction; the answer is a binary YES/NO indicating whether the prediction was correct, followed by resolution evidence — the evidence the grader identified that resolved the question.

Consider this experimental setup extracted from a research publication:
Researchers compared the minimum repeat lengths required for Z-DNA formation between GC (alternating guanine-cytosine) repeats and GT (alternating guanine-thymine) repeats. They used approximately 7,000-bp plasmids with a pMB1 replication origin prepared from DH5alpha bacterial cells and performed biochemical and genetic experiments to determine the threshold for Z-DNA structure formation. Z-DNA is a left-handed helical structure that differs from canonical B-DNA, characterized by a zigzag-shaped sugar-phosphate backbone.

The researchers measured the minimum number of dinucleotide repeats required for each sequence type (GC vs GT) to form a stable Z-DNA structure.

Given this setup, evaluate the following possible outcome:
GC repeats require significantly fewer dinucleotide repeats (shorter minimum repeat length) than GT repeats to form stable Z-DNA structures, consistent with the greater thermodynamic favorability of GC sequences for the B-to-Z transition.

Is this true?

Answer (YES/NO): YES